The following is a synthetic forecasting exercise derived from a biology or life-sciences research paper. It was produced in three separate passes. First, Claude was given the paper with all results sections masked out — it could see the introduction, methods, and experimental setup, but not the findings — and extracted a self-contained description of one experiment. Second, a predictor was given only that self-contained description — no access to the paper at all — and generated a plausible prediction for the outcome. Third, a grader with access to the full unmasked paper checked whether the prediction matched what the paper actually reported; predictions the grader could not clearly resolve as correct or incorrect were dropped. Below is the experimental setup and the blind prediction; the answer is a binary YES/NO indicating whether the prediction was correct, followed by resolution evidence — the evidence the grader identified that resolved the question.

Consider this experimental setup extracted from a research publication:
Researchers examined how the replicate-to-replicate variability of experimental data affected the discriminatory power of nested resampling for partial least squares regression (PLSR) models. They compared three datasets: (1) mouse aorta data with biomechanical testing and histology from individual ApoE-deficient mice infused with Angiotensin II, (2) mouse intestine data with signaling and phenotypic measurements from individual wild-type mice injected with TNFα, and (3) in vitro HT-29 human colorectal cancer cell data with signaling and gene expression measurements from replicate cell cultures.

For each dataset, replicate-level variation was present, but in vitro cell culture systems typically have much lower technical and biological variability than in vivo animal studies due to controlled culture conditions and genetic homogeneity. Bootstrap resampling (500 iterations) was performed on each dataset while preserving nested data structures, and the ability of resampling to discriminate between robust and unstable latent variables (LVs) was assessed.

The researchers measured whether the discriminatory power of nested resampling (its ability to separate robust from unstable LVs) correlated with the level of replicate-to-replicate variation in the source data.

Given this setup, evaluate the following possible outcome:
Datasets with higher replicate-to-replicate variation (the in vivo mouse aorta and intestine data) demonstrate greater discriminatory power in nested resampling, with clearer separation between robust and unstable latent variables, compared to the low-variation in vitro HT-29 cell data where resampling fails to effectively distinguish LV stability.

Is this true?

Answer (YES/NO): YES